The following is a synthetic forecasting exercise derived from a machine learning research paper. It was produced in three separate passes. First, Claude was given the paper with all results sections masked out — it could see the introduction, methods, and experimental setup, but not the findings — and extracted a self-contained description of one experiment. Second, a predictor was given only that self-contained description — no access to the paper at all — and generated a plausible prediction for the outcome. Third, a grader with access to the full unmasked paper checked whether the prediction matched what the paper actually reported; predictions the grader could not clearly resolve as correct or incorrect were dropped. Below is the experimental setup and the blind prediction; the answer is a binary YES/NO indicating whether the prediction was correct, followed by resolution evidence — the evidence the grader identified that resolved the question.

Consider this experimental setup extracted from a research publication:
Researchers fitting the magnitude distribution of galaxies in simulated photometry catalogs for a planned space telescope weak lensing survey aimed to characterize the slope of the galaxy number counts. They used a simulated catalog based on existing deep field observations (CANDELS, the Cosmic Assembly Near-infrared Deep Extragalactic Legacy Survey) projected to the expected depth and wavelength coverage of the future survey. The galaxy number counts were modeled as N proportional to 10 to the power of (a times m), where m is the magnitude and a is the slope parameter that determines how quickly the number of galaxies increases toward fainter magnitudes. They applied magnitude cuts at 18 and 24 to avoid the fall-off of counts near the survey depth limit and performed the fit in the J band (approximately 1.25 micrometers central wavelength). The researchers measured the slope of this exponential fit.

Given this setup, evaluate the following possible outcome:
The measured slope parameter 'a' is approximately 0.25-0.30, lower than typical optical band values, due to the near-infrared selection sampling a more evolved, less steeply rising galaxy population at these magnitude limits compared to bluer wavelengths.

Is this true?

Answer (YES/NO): NO